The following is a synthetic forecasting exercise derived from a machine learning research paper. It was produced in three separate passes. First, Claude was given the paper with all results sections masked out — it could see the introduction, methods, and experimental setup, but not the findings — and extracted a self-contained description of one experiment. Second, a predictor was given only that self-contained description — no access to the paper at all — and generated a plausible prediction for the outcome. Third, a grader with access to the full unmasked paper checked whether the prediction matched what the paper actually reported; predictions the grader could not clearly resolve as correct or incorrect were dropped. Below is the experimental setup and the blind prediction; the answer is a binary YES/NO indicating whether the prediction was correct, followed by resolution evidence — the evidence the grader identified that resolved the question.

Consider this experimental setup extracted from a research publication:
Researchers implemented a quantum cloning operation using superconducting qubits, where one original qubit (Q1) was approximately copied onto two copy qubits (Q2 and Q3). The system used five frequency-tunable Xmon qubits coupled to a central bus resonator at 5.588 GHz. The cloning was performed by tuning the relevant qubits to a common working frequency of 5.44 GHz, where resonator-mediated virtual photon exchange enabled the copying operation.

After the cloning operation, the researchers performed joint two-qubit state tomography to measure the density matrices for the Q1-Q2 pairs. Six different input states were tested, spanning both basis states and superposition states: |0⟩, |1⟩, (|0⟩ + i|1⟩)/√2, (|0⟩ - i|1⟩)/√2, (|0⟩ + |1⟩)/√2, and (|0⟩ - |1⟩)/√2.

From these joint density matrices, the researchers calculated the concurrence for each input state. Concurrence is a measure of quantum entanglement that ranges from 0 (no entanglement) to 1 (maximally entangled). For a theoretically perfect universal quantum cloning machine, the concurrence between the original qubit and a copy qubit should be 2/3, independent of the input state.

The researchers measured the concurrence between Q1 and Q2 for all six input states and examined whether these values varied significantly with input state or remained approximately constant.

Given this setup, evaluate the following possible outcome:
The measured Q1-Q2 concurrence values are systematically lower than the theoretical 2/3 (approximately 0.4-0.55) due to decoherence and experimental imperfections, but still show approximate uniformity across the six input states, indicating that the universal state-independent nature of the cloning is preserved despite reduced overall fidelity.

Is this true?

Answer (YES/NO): NO